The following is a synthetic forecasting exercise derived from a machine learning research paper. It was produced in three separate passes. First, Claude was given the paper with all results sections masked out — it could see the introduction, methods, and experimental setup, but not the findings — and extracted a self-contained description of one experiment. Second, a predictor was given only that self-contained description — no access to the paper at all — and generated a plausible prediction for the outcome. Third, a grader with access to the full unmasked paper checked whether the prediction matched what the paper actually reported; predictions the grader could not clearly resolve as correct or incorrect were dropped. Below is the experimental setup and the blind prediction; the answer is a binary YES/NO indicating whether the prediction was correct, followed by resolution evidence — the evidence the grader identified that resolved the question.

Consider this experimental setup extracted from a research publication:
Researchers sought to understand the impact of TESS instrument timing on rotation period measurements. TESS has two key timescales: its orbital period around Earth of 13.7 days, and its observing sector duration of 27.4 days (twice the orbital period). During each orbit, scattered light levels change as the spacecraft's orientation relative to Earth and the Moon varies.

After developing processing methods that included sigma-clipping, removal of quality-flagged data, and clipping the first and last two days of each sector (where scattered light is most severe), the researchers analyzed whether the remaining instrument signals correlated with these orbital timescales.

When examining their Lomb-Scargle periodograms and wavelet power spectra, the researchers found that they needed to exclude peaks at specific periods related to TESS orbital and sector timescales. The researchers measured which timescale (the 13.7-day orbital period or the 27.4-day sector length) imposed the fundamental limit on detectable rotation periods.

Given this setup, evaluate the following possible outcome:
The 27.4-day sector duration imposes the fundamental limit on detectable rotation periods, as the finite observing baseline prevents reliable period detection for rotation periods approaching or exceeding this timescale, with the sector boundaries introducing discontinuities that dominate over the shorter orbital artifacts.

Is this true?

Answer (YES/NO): NO